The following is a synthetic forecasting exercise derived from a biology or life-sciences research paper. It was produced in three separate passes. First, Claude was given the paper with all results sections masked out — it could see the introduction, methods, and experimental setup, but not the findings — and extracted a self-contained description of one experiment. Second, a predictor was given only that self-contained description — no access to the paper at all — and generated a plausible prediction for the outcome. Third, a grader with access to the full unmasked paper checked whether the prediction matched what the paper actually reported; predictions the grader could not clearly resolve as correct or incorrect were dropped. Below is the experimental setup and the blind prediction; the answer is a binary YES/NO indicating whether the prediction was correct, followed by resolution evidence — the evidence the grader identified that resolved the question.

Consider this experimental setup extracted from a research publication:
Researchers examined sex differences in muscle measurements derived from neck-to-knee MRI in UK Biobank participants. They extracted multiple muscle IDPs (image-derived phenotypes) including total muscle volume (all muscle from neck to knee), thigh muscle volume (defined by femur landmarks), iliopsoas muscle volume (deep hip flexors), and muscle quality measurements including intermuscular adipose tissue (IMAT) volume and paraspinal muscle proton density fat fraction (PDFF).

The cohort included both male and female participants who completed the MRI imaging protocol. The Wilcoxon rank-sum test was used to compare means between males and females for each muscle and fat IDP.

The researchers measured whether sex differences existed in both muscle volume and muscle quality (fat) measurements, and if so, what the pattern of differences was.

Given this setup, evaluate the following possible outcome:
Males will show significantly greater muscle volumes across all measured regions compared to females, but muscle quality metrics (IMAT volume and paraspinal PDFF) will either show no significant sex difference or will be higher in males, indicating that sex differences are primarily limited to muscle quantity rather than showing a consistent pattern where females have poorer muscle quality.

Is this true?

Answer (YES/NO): NO